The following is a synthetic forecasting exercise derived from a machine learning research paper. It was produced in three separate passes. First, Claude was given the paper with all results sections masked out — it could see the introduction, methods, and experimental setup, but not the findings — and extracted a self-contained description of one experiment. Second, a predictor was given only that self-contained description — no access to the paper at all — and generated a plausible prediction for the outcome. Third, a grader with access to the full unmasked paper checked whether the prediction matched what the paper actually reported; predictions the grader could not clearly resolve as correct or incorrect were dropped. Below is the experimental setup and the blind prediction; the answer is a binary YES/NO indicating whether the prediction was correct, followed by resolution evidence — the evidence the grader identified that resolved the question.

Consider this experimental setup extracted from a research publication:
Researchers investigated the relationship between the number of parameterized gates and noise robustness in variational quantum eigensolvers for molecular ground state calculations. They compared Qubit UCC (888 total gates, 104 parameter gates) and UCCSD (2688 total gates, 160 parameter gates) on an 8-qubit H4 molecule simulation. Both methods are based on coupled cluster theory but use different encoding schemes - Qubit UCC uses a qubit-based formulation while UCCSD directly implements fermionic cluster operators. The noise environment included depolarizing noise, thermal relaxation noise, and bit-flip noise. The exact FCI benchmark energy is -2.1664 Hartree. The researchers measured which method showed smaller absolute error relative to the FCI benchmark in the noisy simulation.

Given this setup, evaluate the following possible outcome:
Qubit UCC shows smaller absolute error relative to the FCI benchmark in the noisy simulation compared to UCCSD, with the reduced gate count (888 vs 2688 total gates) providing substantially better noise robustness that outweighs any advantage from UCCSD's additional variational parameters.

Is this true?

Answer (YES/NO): YES